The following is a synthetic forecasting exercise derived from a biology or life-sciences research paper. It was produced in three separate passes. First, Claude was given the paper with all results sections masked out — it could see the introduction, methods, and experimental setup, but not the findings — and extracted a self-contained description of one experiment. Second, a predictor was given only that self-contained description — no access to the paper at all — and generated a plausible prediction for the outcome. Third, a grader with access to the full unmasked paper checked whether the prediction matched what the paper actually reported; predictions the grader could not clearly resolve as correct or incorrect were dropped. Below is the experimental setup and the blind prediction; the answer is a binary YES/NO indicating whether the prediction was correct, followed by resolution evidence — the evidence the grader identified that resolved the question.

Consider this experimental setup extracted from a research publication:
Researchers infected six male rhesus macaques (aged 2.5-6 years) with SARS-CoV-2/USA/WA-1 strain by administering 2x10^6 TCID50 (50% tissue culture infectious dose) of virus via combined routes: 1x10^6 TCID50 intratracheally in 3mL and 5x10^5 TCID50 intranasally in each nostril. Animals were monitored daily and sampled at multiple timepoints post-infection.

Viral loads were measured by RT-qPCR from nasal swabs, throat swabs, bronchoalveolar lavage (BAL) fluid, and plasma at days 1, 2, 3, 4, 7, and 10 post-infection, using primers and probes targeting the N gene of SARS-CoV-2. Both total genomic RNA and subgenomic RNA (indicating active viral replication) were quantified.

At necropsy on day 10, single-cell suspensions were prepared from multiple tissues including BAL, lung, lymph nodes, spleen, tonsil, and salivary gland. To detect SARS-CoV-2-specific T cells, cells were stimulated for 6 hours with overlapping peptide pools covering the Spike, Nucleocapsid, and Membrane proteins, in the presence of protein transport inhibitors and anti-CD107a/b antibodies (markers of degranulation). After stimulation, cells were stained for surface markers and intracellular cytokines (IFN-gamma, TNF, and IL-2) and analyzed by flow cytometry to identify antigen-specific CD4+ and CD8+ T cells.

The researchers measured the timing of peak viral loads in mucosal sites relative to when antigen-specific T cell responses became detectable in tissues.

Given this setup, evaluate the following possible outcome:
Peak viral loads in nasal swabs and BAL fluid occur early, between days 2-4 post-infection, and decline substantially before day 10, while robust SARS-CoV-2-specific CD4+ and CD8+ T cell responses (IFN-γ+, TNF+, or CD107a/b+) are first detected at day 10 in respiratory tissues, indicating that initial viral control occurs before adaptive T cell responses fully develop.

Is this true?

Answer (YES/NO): NO